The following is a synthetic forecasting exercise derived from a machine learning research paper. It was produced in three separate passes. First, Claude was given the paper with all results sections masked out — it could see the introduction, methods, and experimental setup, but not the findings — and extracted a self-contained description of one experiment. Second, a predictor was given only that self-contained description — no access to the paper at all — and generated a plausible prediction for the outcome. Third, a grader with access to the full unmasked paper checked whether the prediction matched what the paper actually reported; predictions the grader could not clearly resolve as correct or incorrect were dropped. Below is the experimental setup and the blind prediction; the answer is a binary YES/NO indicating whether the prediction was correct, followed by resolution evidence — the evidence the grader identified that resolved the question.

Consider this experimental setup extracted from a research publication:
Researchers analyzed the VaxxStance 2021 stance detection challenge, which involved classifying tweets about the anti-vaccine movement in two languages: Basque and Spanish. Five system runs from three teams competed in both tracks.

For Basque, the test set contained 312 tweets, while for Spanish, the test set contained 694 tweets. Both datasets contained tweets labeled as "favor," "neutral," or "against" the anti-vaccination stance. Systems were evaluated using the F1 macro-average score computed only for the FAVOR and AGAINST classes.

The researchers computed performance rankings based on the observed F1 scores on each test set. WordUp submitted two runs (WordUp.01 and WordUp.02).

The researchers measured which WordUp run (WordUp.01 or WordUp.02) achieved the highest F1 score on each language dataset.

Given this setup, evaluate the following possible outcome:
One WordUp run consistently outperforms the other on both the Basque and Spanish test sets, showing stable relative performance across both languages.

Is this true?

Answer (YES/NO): NO